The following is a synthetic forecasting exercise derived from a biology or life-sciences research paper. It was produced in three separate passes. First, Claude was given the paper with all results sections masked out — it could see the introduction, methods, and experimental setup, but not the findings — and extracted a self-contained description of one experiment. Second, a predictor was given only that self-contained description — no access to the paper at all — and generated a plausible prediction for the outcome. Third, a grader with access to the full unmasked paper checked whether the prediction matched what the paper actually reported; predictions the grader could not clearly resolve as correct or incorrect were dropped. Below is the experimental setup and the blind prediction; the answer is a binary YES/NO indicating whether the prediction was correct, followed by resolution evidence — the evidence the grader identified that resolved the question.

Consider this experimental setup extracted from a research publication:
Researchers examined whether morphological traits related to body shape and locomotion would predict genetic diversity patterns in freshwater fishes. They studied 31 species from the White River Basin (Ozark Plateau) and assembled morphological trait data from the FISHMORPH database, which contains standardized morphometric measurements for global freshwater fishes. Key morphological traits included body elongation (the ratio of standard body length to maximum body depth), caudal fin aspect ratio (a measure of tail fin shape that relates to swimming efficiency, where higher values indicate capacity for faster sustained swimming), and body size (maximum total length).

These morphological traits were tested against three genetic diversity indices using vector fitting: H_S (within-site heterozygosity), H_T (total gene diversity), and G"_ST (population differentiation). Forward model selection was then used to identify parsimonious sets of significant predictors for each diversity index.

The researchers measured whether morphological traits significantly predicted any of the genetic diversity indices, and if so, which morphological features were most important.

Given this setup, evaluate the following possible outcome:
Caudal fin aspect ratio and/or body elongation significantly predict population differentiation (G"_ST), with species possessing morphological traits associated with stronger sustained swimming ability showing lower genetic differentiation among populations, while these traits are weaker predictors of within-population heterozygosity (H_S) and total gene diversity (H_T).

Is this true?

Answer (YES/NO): NO